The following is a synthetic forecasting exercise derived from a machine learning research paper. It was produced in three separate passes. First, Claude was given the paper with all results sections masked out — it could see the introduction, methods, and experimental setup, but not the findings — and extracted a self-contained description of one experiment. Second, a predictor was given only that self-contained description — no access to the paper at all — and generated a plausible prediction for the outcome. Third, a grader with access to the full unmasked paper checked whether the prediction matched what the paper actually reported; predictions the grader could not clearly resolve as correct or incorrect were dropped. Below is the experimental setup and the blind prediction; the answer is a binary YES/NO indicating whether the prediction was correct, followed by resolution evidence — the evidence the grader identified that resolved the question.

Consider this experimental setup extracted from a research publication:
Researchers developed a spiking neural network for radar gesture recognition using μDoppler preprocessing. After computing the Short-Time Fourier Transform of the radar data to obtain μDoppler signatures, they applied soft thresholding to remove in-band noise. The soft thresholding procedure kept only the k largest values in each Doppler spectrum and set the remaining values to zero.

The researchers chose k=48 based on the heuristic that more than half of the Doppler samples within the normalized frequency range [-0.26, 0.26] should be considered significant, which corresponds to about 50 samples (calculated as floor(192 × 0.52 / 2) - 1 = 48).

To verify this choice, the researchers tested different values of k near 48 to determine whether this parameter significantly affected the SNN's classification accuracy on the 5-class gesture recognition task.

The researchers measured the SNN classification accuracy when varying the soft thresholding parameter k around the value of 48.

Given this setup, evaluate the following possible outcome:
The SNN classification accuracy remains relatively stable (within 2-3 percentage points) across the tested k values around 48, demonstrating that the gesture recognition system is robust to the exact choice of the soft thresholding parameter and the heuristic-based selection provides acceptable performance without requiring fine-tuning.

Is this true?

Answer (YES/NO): YES